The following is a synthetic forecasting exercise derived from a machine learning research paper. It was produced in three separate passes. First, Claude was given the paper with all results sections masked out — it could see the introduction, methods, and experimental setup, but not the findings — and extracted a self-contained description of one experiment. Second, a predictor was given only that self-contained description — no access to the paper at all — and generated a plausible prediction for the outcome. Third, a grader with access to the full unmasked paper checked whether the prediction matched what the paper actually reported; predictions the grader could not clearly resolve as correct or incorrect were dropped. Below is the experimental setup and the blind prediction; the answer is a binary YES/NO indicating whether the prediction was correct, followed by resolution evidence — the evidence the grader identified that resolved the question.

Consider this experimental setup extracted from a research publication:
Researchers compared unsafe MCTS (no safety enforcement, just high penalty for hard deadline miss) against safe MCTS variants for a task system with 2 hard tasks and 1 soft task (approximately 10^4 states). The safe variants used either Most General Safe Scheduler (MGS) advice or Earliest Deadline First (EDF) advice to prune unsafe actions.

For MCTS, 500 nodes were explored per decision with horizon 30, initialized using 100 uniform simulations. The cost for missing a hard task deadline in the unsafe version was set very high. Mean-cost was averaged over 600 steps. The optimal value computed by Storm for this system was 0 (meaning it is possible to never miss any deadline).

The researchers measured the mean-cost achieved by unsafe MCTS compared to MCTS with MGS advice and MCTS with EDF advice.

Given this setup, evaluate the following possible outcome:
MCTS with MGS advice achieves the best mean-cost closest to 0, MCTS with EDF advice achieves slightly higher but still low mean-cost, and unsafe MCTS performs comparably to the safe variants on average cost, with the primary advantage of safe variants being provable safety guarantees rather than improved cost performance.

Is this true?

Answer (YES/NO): NO